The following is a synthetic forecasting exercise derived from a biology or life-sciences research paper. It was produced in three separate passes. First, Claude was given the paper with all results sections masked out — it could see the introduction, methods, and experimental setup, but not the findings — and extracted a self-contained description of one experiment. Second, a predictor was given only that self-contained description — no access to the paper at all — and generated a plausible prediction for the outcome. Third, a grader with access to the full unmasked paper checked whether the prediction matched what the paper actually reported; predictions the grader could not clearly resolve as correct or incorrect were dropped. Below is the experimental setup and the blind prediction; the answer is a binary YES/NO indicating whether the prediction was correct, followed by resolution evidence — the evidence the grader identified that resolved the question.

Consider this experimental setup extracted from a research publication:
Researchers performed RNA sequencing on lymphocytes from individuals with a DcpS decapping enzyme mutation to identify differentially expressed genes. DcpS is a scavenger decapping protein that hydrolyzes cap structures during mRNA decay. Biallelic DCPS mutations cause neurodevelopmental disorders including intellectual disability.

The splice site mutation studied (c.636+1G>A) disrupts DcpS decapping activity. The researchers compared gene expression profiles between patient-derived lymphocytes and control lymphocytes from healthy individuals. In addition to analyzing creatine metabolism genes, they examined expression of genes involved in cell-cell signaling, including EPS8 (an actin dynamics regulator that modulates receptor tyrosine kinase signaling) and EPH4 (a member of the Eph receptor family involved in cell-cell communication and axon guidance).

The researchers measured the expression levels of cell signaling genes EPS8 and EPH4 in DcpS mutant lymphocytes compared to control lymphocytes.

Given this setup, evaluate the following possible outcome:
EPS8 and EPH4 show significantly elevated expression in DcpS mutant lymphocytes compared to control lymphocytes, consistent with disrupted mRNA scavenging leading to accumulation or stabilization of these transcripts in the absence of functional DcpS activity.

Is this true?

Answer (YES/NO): NO